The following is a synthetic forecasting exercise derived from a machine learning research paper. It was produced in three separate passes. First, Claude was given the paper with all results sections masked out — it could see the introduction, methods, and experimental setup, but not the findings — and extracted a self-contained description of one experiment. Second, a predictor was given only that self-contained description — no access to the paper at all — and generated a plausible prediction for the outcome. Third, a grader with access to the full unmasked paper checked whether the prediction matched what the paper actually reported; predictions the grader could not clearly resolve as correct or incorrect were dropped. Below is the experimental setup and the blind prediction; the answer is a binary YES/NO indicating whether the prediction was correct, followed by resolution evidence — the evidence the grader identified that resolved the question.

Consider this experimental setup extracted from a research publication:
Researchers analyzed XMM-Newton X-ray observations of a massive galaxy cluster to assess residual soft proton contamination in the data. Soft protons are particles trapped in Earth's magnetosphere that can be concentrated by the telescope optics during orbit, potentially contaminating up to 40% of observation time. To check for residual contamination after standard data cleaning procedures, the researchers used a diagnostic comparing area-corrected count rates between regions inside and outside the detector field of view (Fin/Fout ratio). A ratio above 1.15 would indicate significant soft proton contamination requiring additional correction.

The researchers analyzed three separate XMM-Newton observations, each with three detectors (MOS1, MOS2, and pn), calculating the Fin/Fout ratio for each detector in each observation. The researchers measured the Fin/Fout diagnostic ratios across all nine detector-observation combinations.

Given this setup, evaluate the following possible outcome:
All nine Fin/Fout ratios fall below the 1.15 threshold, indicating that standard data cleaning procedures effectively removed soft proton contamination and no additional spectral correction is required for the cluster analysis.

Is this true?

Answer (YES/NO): YES